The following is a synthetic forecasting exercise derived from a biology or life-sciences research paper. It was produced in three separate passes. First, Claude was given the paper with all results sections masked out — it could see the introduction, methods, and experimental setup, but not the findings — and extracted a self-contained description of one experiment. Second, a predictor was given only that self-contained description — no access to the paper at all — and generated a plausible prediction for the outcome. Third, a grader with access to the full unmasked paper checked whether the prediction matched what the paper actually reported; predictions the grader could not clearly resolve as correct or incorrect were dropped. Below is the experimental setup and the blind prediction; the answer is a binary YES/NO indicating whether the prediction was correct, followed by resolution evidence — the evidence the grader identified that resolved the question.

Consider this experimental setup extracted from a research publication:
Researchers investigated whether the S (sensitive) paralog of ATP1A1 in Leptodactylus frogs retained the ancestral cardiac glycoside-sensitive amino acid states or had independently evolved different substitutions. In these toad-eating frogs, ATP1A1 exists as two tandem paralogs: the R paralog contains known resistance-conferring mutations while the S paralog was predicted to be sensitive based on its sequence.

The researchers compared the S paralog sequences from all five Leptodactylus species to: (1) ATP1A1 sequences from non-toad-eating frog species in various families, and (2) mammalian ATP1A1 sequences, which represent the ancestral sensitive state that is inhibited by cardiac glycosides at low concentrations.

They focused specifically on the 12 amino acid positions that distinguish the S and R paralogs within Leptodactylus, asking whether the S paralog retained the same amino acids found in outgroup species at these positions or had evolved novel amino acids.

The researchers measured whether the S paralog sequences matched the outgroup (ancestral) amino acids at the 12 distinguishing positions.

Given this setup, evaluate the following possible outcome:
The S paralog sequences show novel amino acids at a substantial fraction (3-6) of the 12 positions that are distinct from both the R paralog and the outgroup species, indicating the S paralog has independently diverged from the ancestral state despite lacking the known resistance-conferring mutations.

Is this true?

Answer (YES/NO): NO